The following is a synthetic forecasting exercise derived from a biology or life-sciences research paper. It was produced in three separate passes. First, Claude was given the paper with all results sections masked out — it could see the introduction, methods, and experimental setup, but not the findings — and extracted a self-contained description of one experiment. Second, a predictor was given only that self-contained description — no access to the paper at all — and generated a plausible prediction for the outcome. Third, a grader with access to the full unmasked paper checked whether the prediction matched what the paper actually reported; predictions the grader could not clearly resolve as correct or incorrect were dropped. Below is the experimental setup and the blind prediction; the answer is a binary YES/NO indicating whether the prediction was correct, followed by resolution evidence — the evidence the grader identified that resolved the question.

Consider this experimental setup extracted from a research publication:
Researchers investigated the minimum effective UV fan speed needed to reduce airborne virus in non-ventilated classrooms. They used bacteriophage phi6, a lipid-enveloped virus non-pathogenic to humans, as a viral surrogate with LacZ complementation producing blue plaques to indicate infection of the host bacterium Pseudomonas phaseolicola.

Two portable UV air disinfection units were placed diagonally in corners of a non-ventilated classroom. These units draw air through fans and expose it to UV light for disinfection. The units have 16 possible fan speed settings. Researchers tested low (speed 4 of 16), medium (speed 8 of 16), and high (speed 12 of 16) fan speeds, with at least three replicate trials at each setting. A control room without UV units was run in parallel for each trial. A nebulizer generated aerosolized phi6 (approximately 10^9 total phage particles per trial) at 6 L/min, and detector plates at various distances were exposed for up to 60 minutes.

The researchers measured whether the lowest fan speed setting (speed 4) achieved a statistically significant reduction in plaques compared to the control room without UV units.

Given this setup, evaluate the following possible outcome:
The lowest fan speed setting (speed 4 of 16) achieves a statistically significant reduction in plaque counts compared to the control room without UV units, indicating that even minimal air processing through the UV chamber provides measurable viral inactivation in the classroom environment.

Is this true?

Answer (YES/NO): NO